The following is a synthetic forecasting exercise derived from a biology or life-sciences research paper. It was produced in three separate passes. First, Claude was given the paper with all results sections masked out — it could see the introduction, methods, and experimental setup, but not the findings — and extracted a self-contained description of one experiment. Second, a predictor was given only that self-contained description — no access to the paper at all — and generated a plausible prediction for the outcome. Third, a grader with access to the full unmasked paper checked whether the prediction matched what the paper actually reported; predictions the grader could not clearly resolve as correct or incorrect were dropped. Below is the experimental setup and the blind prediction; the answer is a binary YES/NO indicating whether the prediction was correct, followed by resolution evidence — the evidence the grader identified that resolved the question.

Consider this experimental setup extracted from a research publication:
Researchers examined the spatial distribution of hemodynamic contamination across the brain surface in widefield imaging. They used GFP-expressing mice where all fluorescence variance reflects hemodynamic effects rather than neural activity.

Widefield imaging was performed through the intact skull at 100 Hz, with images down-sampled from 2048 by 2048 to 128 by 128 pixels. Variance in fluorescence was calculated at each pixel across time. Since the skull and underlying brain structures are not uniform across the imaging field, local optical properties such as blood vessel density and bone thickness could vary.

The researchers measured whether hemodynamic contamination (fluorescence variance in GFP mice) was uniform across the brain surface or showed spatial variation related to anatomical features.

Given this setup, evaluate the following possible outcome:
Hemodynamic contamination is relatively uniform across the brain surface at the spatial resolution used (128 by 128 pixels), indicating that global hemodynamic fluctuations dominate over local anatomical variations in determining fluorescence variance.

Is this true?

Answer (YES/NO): NO